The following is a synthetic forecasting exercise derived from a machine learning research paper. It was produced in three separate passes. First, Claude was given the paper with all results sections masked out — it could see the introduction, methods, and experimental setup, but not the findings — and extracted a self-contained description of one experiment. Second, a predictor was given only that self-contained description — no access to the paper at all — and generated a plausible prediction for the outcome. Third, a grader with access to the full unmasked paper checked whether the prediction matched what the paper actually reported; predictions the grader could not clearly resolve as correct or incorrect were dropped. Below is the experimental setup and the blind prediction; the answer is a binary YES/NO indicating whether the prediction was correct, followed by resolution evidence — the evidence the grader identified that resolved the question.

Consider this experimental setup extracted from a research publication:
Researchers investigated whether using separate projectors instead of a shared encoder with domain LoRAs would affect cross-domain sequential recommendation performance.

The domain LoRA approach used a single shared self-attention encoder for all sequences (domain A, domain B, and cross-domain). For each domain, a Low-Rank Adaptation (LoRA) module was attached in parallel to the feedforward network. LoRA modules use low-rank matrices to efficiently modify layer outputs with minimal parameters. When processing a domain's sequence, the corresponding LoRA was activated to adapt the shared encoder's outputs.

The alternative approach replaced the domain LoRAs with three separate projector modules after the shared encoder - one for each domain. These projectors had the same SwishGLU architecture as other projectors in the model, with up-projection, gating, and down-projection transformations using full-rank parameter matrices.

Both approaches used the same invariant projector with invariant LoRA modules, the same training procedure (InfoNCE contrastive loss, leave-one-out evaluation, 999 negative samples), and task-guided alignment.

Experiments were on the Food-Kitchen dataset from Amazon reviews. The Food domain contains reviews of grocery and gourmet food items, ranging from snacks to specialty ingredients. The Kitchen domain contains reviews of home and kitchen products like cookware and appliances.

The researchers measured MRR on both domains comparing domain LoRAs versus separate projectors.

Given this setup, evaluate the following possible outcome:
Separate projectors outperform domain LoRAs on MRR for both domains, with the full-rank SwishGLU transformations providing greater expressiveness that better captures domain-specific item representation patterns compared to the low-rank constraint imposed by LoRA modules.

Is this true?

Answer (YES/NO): NO